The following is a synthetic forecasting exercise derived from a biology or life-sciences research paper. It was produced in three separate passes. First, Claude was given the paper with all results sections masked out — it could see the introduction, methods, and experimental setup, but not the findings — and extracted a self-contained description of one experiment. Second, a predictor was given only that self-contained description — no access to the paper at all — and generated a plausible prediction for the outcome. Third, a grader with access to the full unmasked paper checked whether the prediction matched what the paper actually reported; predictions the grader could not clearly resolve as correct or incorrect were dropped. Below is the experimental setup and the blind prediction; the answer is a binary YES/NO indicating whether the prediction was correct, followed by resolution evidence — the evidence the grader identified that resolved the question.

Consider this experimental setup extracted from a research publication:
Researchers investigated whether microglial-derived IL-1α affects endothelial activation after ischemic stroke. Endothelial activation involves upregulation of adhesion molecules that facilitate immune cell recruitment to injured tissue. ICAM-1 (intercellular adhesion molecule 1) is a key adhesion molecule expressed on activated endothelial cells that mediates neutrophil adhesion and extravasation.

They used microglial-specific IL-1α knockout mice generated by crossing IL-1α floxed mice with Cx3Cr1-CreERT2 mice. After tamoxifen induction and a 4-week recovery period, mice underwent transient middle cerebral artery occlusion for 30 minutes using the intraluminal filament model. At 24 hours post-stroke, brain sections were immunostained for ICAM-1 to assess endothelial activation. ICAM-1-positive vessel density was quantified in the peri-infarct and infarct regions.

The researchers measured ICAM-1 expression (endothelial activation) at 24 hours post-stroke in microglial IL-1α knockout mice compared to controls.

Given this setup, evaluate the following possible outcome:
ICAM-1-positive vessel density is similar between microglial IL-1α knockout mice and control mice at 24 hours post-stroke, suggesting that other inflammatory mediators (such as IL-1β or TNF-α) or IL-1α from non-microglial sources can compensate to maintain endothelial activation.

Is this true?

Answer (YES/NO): YES